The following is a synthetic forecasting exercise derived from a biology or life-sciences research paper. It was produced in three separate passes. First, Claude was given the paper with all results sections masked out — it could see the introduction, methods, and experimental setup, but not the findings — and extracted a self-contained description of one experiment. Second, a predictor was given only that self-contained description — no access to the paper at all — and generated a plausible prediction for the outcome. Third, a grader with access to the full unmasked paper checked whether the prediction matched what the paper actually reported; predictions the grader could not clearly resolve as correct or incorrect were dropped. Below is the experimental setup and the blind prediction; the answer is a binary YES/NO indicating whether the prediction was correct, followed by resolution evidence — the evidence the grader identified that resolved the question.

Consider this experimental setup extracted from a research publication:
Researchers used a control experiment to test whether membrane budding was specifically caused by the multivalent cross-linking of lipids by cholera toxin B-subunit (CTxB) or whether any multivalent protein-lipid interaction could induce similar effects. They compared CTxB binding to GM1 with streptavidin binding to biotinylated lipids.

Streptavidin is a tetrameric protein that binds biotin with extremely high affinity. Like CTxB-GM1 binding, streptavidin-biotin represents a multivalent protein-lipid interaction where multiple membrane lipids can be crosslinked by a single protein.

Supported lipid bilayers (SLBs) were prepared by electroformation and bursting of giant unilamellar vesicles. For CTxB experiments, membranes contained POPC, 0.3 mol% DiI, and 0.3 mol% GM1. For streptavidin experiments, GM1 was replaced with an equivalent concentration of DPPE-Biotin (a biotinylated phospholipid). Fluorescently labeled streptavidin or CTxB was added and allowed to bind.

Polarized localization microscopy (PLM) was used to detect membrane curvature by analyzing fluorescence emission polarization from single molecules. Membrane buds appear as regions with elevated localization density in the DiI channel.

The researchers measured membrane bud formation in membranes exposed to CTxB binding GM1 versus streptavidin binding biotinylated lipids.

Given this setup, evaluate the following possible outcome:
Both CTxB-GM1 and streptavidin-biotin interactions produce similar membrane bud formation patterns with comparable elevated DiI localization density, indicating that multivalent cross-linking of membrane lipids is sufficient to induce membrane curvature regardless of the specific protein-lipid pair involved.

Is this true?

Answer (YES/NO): NO